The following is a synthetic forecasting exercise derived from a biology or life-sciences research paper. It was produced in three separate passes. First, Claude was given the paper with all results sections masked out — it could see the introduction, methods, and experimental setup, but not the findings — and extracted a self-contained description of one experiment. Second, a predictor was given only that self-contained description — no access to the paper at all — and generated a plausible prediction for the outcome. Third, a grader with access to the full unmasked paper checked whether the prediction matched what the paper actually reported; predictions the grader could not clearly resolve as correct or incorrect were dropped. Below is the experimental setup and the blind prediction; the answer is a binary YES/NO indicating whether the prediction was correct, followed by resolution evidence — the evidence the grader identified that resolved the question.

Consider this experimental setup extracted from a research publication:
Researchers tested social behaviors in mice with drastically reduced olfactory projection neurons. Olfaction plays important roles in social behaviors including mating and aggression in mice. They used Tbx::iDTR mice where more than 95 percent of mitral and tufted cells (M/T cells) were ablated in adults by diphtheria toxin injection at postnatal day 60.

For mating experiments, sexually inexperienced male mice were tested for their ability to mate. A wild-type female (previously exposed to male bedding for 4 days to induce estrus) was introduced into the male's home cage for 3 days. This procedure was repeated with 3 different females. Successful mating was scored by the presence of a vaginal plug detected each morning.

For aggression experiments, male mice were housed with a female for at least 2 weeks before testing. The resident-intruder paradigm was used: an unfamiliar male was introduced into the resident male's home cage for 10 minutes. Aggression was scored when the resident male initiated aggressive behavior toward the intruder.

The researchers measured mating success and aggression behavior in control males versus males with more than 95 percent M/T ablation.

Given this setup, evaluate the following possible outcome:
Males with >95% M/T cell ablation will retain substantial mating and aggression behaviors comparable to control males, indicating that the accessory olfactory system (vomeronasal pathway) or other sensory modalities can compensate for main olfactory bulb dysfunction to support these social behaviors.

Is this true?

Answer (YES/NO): NO